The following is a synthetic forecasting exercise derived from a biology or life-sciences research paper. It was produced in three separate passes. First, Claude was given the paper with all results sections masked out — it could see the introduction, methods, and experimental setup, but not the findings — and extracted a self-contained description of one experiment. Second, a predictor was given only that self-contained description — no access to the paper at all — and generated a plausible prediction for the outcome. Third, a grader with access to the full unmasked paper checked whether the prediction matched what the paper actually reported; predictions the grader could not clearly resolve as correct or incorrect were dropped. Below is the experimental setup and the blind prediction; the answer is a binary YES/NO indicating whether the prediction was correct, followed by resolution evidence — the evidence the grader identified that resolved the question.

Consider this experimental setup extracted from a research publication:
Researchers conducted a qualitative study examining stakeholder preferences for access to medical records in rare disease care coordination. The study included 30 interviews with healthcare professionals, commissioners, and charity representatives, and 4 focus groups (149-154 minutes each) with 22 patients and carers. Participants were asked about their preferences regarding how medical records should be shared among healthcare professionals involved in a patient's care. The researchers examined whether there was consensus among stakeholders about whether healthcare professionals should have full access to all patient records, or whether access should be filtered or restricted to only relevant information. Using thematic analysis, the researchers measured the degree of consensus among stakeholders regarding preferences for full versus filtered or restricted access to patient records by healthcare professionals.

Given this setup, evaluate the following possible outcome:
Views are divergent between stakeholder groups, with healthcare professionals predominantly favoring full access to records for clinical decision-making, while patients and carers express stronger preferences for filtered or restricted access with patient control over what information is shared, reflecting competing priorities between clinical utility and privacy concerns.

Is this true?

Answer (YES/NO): NO